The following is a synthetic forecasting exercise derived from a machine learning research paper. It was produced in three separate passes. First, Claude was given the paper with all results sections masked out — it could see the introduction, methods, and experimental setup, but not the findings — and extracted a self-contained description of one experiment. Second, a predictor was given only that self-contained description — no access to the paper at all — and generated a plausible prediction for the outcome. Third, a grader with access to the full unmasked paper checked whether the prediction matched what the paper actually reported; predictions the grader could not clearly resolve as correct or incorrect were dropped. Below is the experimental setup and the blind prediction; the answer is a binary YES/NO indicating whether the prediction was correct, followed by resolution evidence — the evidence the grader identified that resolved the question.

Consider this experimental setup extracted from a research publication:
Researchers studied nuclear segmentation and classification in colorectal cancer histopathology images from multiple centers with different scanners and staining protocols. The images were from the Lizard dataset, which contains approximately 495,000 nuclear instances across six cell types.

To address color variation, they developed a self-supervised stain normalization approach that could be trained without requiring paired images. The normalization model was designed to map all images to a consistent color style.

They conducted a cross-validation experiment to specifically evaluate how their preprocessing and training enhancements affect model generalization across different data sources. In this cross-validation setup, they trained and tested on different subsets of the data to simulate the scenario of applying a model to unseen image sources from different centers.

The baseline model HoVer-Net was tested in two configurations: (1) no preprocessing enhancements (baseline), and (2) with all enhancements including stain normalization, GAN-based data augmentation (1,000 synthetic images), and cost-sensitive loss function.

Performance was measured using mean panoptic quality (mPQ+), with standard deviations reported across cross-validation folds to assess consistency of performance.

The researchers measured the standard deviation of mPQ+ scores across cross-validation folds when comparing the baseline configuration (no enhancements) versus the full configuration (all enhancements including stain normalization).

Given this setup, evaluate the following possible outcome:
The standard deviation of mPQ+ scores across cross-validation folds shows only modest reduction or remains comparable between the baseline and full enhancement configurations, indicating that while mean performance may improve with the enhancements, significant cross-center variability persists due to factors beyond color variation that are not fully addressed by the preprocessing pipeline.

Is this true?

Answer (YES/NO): YES